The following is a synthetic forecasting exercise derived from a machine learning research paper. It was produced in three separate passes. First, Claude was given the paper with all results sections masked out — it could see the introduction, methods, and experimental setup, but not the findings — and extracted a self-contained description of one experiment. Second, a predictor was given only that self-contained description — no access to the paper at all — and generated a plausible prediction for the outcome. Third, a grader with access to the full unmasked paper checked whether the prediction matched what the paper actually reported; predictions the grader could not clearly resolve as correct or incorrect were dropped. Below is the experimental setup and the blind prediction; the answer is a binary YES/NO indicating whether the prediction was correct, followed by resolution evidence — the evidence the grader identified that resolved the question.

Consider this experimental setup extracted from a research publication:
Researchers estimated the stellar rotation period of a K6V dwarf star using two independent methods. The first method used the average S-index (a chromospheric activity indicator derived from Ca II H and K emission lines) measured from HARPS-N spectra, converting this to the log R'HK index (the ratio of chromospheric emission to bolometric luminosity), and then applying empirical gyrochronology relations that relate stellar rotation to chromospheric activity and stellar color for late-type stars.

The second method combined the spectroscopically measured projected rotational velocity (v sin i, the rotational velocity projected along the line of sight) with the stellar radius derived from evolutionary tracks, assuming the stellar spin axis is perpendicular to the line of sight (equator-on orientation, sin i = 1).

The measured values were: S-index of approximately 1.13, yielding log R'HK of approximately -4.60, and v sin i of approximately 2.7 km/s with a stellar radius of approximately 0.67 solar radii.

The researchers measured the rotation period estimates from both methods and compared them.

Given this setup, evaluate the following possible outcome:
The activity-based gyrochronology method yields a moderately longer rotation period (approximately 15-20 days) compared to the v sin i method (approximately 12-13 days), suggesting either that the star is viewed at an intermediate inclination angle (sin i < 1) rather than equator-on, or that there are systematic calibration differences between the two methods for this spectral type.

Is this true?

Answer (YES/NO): NO